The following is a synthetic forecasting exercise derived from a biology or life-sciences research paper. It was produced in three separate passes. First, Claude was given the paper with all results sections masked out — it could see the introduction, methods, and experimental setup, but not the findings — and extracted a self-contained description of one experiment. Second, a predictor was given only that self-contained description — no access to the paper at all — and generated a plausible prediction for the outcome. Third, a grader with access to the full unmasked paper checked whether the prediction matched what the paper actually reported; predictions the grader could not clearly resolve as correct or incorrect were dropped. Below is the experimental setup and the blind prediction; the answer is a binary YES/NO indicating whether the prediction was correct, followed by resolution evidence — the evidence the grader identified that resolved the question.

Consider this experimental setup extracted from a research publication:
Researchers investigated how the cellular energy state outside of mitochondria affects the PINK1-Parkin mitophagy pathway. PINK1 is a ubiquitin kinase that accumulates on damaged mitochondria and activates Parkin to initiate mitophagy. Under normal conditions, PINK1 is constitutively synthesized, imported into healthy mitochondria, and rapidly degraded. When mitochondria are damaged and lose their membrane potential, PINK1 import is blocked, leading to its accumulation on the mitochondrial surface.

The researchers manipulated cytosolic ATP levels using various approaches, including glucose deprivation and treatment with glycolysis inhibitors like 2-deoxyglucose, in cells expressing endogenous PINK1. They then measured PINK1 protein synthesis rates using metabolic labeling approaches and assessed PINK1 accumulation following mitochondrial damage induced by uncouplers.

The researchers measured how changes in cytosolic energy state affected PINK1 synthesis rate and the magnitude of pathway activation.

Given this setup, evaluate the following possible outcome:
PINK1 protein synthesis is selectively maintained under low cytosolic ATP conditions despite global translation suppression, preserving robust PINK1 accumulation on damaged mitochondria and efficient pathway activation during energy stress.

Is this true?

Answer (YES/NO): NO